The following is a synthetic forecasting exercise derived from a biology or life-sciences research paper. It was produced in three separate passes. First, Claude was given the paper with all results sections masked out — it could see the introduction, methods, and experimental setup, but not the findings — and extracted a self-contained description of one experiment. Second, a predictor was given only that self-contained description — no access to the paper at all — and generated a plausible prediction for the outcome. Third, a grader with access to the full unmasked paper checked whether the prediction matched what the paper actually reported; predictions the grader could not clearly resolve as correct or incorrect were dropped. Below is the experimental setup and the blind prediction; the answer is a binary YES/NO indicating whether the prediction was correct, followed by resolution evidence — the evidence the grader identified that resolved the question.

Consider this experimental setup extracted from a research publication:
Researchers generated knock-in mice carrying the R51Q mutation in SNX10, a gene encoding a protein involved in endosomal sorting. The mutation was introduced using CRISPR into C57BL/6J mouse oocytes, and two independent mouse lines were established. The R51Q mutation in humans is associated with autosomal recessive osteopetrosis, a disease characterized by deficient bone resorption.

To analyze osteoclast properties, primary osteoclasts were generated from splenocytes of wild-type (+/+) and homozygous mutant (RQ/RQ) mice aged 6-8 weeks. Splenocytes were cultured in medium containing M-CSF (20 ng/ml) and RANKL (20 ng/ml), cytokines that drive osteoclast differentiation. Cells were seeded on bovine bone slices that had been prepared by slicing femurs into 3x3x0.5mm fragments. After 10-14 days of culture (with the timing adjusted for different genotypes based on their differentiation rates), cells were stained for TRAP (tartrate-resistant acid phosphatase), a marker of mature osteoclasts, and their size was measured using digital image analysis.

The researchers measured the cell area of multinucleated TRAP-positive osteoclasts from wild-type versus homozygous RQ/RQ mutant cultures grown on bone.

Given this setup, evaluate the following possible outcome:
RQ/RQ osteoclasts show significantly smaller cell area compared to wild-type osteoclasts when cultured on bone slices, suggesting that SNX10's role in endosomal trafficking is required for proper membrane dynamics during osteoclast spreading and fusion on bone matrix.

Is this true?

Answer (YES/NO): NO